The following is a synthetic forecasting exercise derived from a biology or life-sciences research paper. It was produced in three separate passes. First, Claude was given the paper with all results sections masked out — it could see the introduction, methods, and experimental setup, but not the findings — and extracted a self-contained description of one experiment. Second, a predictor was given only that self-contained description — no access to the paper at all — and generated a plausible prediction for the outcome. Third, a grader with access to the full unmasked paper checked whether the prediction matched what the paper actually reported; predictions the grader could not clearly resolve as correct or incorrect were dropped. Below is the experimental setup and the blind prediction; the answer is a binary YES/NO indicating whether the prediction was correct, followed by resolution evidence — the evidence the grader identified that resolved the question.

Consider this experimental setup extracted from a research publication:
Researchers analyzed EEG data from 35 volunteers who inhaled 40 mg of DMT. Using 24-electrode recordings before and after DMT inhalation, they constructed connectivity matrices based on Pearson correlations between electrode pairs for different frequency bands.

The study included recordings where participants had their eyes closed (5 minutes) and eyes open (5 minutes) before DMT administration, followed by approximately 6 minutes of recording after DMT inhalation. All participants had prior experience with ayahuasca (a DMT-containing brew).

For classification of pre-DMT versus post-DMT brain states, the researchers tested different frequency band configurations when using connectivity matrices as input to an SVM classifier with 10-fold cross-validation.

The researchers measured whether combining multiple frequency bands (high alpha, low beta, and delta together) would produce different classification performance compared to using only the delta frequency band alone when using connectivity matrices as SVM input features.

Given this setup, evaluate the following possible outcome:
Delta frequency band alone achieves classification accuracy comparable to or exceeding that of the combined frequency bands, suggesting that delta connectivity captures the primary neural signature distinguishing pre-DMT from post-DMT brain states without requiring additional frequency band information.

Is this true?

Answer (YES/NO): NO